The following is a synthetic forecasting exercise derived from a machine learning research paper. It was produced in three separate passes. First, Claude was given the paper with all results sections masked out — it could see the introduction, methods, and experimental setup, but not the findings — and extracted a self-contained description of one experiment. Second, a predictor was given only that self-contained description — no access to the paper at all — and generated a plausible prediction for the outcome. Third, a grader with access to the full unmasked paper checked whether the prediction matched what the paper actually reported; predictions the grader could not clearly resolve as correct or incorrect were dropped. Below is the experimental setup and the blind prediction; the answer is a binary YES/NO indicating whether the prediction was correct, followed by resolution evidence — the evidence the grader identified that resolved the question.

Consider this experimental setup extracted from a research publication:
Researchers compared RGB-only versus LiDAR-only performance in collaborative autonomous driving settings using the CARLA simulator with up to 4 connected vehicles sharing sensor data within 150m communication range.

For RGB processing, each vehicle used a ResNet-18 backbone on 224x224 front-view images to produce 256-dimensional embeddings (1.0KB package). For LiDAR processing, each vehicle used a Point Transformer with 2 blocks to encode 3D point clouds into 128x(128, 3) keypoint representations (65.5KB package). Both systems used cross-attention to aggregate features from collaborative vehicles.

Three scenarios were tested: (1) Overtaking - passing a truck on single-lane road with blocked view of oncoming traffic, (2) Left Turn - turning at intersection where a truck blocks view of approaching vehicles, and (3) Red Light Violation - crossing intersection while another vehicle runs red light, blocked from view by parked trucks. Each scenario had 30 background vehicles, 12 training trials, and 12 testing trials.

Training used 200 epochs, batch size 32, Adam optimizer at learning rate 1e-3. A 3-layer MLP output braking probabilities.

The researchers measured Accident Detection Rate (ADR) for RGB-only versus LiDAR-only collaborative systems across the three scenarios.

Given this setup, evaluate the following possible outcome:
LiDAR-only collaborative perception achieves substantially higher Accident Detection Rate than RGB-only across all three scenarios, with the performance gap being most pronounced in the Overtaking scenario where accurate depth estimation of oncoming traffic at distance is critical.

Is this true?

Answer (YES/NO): NO